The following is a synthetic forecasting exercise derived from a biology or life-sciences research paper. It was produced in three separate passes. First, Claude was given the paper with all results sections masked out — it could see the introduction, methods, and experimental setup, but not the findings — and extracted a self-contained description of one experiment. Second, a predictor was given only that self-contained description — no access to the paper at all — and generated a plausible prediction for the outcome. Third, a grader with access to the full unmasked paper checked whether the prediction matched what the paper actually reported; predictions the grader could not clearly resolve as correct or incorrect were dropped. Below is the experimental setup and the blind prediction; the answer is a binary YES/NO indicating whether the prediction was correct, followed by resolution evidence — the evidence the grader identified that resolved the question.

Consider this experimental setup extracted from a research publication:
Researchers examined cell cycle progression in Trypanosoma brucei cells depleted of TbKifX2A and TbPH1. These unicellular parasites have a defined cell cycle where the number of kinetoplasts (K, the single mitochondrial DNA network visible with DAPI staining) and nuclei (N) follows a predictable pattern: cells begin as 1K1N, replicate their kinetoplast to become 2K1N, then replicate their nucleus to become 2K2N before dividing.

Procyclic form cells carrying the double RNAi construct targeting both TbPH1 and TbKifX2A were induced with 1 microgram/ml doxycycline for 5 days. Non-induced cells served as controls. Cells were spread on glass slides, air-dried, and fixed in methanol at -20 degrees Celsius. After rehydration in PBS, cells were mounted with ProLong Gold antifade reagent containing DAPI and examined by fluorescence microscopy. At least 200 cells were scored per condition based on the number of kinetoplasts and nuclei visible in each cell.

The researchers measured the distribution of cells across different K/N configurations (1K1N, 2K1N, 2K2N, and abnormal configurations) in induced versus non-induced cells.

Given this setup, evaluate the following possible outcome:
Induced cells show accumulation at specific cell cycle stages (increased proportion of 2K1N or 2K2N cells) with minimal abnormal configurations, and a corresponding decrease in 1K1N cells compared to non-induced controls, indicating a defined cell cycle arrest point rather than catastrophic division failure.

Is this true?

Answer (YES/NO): NO